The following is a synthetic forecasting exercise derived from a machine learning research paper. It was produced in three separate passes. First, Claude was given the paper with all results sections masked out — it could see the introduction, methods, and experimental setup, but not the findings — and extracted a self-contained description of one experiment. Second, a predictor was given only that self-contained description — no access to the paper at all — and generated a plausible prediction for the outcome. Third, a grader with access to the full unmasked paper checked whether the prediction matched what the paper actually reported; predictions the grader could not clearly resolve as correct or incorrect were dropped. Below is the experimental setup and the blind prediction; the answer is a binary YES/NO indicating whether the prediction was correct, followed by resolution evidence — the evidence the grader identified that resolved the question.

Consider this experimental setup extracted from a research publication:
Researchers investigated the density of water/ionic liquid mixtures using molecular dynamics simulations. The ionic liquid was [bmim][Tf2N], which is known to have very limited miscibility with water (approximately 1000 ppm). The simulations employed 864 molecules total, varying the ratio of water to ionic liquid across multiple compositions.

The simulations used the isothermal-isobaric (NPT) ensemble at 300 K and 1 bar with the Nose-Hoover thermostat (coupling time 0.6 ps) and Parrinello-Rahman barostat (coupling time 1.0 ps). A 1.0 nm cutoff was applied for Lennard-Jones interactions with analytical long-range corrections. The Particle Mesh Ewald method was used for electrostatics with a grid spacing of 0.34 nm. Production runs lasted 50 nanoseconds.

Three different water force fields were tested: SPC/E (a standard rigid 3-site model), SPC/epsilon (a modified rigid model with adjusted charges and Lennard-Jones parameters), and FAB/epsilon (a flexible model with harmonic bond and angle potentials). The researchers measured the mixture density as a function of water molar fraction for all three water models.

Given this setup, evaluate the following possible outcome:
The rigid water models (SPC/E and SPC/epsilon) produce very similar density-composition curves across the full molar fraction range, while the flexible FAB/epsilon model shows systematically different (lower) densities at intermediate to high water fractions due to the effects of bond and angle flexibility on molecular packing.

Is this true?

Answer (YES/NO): NO